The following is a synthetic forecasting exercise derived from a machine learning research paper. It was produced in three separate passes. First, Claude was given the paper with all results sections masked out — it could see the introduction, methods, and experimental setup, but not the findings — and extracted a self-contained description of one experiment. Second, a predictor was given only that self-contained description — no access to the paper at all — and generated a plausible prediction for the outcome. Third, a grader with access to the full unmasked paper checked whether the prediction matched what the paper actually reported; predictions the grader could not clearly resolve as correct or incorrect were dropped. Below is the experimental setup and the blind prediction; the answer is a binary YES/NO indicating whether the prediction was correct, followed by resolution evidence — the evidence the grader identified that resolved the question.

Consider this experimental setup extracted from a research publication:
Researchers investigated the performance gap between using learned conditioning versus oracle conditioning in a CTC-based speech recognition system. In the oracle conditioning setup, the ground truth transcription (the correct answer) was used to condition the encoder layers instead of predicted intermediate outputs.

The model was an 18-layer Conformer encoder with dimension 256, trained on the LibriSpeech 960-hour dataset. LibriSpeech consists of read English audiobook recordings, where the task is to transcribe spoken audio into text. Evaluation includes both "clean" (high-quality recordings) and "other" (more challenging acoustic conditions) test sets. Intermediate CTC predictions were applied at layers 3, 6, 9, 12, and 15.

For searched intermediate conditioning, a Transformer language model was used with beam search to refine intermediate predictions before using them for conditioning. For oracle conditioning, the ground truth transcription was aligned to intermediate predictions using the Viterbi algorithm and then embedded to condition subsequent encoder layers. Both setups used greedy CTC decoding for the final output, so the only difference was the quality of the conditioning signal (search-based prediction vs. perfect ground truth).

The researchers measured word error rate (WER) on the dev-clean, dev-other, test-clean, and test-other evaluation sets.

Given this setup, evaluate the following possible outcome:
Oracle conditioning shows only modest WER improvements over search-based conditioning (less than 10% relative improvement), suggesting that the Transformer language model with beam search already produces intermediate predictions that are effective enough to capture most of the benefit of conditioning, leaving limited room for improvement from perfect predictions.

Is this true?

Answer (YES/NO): NO